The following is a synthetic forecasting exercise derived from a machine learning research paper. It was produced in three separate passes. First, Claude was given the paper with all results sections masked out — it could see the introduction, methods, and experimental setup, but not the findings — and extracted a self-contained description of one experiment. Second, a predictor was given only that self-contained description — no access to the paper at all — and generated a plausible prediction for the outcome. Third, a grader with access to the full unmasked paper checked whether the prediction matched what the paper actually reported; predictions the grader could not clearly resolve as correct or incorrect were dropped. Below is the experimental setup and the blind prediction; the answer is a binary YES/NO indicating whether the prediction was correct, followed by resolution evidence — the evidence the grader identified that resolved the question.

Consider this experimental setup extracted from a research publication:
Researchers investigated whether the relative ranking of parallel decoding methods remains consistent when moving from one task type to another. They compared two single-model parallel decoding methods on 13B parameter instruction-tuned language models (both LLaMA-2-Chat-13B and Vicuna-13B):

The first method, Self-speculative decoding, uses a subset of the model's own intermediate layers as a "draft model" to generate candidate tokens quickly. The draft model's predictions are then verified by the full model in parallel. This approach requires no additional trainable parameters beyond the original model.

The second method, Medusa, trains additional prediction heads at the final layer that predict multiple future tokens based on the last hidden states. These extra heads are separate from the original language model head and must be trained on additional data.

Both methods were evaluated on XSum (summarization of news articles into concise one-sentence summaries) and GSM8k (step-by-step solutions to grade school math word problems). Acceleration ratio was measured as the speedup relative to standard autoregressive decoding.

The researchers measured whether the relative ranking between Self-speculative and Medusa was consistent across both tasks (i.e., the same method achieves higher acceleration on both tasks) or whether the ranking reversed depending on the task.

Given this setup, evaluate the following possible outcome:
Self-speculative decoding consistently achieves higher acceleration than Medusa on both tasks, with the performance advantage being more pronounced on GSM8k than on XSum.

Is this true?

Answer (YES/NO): NO